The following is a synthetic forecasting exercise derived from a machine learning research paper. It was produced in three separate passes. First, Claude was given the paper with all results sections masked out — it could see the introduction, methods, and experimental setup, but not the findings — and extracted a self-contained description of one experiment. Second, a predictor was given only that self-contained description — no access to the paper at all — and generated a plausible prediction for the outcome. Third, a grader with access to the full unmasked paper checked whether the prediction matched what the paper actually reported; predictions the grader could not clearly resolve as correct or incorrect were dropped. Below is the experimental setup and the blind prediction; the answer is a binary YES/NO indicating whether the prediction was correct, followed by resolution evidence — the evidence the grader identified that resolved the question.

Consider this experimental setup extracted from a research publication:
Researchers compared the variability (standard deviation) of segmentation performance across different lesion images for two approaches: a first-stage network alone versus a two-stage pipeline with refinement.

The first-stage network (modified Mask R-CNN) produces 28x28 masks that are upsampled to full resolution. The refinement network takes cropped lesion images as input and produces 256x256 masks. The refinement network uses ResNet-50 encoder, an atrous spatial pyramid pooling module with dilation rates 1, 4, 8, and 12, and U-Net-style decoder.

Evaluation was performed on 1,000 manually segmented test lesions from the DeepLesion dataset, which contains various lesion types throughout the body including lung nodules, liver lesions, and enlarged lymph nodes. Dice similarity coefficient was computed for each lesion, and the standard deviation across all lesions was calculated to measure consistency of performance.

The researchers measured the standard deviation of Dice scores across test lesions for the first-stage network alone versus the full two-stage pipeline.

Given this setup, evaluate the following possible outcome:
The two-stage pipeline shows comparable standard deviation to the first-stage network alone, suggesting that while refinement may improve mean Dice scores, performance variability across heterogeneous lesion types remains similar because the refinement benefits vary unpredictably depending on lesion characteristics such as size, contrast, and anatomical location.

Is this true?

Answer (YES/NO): NO